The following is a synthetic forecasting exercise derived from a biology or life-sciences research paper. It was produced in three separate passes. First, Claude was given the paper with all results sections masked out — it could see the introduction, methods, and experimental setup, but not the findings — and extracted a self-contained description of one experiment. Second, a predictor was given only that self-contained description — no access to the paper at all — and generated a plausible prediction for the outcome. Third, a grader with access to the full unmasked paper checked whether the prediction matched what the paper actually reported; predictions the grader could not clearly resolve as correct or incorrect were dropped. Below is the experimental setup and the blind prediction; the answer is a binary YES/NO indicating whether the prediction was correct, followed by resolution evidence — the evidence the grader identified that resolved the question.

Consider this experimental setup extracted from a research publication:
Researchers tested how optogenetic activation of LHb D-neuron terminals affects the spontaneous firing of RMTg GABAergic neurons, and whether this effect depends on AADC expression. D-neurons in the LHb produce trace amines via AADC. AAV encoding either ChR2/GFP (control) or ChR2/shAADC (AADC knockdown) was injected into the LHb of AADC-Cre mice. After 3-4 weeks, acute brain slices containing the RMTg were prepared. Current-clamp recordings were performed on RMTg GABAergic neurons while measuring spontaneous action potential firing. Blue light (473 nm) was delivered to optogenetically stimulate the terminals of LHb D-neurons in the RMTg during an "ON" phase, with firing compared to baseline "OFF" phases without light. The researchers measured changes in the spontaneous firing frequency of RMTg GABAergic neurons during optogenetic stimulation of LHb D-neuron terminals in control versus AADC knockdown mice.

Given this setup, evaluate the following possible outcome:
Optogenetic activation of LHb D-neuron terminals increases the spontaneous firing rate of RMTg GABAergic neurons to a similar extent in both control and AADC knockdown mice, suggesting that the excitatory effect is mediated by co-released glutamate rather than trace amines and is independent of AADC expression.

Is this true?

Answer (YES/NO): NO